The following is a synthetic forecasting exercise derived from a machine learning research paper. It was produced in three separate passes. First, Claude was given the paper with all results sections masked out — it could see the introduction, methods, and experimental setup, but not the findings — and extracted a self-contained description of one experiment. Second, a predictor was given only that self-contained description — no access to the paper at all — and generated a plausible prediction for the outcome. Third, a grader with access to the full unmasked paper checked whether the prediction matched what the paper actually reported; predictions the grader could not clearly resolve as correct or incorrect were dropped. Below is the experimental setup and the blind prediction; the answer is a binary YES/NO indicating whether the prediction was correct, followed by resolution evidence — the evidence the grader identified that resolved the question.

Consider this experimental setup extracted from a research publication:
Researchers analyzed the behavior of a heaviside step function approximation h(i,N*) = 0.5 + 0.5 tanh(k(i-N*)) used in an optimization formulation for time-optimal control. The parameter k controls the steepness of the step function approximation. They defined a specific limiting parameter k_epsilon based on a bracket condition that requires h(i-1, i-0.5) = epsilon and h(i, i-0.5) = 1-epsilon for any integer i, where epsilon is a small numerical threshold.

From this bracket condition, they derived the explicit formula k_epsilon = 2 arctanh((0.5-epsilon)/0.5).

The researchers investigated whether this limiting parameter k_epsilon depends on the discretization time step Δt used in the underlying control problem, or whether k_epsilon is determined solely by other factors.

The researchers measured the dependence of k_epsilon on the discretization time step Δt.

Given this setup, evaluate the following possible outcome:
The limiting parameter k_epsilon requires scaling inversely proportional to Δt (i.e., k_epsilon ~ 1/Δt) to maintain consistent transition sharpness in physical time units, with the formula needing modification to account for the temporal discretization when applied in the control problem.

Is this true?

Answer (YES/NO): NO